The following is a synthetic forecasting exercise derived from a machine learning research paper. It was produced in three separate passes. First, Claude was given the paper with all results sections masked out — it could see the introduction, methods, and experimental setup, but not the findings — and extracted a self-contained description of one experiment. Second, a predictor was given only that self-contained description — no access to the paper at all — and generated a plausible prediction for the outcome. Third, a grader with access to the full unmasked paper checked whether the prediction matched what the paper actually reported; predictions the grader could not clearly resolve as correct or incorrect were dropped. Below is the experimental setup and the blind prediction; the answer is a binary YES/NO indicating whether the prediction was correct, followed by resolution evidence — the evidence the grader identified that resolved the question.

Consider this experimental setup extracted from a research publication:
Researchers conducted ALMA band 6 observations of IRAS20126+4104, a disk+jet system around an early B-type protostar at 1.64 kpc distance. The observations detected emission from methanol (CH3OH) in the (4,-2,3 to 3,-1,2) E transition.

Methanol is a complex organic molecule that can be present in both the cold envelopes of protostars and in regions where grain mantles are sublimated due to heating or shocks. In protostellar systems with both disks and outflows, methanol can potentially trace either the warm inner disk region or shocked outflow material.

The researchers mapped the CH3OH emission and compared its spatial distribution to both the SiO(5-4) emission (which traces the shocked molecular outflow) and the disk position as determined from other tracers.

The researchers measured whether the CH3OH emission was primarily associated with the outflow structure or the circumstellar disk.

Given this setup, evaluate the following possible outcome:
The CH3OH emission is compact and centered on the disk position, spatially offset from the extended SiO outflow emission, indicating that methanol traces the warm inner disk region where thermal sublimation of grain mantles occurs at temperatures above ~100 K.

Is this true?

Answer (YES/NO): NO